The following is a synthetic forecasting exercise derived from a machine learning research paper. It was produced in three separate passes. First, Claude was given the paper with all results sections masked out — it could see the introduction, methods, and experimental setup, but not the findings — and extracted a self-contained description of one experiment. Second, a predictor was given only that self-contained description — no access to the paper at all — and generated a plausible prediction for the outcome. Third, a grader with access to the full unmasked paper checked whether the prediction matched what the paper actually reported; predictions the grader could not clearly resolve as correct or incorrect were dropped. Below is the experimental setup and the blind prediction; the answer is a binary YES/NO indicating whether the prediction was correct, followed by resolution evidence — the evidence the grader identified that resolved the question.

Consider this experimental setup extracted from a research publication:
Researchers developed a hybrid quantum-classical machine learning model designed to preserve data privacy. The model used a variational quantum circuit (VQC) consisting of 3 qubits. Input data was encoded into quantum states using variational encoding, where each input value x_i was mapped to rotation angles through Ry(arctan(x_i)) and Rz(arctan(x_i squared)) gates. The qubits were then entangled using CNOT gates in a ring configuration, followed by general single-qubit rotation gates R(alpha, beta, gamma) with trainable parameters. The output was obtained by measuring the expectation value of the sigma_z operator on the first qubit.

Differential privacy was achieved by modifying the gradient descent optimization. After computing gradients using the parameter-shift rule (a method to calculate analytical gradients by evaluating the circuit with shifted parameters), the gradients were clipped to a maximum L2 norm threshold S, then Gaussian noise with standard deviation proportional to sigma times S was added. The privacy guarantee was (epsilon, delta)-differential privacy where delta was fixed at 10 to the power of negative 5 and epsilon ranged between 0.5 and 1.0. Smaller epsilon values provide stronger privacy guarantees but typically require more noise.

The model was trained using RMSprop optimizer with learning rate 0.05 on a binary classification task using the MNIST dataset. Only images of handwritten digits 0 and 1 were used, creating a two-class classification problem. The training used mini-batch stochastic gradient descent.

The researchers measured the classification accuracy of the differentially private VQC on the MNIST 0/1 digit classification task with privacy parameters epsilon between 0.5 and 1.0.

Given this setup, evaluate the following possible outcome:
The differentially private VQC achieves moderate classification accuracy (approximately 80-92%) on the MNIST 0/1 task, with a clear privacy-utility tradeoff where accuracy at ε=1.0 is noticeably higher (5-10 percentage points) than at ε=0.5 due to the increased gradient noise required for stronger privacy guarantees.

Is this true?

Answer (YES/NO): NO